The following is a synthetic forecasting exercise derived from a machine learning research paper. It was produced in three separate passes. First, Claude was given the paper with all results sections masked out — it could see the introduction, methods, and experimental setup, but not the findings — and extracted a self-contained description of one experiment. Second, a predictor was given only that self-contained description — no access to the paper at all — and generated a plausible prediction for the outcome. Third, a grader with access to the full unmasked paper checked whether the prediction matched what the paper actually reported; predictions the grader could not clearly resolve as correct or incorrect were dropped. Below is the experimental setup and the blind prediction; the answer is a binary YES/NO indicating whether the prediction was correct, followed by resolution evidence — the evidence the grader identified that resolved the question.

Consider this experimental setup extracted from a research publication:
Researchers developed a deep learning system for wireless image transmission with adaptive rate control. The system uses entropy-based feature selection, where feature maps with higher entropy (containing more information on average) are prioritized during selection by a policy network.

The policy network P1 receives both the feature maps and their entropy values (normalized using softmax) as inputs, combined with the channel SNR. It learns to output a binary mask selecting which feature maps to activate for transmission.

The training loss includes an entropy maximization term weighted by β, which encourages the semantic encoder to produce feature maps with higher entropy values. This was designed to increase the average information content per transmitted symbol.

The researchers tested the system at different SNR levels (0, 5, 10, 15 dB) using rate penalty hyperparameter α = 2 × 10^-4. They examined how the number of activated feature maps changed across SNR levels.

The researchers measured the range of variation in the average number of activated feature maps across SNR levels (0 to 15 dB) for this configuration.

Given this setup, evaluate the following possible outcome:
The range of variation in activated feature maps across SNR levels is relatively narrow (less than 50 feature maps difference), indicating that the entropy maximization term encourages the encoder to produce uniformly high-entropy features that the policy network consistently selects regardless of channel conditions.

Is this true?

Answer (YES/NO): NO